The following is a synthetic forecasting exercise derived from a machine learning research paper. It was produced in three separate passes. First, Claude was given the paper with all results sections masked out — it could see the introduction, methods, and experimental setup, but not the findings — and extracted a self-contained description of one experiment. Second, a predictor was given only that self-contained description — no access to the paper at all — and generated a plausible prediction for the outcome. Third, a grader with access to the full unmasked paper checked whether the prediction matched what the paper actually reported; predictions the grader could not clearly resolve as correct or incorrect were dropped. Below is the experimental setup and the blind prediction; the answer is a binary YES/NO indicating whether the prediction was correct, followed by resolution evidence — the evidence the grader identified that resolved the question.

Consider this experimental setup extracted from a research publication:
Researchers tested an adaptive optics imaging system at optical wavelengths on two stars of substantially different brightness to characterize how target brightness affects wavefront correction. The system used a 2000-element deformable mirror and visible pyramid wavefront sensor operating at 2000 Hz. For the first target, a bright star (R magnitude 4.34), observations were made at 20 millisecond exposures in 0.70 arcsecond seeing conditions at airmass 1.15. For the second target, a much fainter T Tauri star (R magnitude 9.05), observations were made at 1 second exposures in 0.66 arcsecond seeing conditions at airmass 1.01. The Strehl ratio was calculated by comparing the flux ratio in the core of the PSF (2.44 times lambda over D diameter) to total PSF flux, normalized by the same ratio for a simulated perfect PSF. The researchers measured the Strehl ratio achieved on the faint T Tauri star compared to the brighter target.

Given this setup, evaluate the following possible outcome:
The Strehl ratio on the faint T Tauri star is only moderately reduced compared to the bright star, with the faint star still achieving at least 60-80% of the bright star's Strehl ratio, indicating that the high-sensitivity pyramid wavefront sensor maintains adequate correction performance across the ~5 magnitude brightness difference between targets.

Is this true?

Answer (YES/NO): NO